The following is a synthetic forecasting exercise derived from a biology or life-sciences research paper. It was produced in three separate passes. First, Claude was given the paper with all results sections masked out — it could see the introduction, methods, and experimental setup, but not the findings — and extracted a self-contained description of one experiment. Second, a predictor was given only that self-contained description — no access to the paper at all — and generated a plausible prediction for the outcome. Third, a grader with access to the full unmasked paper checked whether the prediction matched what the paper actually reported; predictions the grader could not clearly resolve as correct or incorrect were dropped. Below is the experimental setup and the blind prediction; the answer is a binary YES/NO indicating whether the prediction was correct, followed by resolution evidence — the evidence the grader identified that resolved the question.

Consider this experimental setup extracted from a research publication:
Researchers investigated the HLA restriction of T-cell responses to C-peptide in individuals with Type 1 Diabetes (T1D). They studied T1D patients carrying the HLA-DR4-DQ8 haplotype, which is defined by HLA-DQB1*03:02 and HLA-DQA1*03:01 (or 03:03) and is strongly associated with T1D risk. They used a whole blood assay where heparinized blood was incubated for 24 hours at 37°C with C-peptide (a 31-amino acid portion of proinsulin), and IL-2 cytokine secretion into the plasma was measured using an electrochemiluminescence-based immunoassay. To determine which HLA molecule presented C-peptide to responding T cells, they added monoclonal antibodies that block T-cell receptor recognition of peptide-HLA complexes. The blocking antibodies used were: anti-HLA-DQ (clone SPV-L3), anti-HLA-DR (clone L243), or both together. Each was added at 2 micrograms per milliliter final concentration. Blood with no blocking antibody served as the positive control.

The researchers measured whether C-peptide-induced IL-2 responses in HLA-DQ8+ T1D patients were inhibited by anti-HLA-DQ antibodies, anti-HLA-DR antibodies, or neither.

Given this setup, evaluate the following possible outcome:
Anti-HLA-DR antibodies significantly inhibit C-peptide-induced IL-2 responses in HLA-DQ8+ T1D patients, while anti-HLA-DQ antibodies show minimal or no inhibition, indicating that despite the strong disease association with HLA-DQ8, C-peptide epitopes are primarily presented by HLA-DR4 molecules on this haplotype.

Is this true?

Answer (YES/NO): NO